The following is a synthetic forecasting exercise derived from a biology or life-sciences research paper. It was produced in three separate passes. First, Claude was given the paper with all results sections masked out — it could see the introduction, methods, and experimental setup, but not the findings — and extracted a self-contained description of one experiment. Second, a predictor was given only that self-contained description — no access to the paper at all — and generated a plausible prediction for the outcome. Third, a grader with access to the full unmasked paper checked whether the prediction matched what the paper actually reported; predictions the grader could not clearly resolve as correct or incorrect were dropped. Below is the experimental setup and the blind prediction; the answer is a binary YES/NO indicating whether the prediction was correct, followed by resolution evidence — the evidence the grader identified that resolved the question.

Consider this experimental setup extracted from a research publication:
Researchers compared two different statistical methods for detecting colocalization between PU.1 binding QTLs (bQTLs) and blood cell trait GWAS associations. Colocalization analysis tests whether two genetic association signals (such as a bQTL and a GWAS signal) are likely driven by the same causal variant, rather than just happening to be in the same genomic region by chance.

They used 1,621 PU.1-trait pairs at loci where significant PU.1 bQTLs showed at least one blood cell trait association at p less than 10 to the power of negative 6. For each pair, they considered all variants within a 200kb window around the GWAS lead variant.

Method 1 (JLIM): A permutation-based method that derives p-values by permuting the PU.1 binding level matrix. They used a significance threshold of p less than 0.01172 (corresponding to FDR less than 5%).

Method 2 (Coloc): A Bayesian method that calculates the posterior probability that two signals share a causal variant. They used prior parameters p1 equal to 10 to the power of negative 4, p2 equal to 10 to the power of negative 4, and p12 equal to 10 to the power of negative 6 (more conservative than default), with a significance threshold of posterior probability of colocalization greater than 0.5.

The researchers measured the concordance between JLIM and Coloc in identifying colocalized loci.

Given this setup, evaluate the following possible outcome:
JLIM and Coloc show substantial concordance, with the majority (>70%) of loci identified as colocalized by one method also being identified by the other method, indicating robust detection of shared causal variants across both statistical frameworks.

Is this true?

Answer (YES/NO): NO